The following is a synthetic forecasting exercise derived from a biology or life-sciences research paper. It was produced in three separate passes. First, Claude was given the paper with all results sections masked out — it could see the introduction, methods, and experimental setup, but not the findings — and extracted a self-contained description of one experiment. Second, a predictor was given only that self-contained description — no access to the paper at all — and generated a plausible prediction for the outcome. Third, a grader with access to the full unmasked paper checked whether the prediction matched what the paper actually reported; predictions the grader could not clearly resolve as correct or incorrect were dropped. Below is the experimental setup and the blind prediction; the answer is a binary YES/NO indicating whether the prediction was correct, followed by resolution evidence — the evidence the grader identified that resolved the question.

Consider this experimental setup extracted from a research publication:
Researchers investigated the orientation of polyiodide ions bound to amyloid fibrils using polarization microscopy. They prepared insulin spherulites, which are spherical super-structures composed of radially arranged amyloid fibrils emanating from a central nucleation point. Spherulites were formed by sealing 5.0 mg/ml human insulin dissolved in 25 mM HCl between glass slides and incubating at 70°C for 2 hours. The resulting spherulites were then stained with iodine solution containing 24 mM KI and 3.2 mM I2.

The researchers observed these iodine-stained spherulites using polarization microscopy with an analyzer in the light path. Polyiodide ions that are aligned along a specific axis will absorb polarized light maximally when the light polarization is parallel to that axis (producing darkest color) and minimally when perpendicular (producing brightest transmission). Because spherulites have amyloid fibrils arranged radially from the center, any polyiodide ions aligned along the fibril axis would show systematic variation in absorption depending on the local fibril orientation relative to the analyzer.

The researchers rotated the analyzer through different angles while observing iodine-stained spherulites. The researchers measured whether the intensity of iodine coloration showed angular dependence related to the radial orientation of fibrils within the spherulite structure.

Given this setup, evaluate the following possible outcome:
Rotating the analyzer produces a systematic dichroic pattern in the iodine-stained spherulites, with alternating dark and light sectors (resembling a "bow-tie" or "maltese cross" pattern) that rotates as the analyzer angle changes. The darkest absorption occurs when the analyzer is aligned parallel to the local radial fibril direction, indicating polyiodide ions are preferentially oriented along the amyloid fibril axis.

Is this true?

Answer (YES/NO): YES